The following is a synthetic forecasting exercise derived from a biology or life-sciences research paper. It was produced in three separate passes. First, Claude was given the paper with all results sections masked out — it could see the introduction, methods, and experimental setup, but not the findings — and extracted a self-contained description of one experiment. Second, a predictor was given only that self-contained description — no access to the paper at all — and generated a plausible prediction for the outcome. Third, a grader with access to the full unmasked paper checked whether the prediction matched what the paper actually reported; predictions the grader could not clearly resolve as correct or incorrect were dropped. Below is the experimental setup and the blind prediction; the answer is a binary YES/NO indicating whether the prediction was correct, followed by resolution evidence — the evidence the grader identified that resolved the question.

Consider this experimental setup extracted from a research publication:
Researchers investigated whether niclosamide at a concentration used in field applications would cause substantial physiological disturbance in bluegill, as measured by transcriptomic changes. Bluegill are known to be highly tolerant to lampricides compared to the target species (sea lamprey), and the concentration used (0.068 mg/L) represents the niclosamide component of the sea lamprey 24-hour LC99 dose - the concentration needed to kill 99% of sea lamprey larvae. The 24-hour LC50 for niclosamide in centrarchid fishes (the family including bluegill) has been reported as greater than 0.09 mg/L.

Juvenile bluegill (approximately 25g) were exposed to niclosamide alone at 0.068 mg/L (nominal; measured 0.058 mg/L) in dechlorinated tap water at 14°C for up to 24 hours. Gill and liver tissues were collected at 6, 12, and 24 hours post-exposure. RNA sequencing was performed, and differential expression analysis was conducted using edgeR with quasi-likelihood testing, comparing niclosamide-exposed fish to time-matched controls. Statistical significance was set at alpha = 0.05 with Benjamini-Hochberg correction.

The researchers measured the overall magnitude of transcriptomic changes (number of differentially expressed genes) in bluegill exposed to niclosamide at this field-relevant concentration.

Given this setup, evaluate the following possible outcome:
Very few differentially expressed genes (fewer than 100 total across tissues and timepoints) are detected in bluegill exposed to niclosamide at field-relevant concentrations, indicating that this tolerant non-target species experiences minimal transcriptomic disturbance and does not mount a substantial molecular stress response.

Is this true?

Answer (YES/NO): NO